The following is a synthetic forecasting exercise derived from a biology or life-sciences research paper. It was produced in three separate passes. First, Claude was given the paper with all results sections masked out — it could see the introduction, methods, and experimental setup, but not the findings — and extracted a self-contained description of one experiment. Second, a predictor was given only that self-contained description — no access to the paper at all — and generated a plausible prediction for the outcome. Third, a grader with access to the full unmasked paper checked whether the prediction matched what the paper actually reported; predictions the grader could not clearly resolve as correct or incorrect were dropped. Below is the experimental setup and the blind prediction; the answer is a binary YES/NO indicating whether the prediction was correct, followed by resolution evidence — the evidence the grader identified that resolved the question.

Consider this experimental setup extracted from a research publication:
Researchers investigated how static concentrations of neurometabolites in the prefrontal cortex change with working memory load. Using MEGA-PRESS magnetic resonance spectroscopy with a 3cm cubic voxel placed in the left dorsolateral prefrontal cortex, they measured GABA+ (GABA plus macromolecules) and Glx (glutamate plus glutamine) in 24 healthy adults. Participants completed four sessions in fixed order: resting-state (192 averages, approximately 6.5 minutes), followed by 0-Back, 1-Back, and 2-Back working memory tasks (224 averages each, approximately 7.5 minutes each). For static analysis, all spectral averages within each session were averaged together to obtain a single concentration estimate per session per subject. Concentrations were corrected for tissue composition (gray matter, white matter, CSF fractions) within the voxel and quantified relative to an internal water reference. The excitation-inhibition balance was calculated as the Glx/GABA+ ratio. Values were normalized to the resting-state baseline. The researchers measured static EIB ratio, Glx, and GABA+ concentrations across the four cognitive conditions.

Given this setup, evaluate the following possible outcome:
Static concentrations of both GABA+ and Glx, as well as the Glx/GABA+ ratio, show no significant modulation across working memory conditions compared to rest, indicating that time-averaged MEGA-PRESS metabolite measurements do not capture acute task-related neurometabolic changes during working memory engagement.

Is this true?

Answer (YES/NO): YES